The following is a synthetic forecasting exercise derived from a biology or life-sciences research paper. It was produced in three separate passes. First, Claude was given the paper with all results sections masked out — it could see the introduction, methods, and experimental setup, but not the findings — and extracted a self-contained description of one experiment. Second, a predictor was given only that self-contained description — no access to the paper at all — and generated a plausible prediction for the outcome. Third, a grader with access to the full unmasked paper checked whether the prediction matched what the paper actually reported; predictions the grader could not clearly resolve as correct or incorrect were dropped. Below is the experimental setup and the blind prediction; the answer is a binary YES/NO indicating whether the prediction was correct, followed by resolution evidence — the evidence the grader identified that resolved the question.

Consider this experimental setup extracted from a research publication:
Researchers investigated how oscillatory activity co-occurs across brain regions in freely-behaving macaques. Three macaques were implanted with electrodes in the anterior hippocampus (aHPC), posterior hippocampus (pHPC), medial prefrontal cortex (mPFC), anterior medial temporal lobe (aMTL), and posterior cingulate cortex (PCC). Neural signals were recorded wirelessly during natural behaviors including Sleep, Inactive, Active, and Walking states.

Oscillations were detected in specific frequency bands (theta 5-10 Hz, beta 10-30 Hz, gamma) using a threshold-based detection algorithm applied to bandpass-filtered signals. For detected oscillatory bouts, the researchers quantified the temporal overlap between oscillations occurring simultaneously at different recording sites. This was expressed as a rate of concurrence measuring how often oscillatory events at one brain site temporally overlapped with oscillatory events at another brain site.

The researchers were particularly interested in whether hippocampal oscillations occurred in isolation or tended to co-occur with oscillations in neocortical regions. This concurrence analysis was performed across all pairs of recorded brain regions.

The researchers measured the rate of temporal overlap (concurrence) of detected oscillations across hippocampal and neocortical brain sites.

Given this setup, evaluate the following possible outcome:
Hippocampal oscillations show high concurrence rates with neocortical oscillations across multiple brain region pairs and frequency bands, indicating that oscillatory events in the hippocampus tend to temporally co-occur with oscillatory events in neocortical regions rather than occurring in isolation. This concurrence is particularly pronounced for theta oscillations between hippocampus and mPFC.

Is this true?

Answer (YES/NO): NO